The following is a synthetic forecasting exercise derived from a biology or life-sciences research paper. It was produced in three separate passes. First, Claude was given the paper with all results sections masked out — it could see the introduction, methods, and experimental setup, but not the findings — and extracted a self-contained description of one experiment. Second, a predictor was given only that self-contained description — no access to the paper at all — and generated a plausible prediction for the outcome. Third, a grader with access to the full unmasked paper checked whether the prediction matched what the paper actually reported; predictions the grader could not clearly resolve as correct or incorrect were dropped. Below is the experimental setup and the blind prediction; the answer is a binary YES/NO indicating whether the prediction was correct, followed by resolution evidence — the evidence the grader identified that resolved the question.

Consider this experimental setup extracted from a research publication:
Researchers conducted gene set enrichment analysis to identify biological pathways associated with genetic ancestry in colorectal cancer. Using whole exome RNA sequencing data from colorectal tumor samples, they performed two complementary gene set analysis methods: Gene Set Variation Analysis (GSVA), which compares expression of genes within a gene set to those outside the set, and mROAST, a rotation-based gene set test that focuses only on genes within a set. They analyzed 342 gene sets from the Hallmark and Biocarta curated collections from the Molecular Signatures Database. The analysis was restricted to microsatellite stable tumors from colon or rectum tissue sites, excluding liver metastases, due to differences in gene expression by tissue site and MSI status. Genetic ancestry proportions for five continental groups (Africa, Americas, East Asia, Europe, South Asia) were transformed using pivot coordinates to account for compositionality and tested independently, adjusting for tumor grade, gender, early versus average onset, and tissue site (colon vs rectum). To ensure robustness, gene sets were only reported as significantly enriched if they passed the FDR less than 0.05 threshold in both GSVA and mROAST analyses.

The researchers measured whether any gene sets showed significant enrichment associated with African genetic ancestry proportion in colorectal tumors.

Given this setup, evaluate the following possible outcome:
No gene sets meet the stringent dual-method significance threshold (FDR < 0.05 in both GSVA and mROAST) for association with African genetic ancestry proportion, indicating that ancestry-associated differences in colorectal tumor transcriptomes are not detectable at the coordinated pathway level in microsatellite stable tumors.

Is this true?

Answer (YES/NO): YES